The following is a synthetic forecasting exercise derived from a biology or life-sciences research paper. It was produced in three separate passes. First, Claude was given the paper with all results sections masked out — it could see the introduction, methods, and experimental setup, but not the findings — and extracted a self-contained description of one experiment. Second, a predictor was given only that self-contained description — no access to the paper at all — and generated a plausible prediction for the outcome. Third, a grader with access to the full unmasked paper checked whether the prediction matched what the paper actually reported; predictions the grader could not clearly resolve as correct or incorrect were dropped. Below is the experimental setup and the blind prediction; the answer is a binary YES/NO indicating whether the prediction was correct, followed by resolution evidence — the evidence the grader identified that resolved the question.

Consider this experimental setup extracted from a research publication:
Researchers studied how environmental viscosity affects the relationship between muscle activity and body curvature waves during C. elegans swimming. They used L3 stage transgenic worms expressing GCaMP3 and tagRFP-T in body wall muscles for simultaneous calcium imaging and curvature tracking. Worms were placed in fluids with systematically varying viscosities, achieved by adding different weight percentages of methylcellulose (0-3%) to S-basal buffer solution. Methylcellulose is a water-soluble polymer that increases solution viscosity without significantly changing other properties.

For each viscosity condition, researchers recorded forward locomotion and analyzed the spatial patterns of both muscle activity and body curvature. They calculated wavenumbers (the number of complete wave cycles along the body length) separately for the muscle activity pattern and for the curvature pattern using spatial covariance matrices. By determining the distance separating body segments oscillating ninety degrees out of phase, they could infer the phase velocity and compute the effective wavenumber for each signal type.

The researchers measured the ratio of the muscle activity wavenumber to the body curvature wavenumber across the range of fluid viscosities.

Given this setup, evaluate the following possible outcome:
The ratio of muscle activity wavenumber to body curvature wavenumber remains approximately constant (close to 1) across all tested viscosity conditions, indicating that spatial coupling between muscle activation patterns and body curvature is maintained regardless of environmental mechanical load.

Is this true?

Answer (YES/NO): NO